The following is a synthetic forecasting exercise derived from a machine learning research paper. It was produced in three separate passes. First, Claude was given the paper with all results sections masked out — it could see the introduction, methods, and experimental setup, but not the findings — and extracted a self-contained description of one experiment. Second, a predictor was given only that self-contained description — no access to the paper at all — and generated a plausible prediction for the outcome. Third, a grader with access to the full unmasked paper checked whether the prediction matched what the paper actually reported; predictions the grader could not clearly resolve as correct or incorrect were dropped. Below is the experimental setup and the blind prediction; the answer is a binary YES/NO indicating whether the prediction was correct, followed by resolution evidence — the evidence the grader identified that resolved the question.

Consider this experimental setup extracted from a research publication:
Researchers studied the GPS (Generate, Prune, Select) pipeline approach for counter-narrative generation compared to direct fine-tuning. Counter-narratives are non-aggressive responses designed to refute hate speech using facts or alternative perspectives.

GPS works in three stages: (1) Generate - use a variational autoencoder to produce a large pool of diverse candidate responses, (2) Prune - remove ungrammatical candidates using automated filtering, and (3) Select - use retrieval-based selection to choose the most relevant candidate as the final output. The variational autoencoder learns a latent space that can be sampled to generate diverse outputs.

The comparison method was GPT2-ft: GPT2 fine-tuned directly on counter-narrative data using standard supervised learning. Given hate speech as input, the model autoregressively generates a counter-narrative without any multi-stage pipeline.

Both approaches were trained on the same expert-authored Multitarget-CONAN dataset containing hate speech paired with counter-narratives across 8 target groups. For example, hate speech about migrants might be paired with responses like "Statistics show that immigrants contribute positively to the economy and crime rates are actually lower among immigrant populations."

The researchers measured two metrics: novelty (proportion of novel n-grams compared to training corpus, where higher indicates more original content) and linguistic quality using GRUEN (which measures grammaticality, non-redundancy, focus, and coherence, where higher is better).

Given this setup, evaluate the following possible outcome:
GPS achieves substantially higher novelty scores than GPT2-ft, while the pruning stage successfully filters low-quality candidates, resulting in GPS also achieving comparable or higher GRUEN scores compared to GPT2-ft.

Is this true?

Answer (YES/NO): NO